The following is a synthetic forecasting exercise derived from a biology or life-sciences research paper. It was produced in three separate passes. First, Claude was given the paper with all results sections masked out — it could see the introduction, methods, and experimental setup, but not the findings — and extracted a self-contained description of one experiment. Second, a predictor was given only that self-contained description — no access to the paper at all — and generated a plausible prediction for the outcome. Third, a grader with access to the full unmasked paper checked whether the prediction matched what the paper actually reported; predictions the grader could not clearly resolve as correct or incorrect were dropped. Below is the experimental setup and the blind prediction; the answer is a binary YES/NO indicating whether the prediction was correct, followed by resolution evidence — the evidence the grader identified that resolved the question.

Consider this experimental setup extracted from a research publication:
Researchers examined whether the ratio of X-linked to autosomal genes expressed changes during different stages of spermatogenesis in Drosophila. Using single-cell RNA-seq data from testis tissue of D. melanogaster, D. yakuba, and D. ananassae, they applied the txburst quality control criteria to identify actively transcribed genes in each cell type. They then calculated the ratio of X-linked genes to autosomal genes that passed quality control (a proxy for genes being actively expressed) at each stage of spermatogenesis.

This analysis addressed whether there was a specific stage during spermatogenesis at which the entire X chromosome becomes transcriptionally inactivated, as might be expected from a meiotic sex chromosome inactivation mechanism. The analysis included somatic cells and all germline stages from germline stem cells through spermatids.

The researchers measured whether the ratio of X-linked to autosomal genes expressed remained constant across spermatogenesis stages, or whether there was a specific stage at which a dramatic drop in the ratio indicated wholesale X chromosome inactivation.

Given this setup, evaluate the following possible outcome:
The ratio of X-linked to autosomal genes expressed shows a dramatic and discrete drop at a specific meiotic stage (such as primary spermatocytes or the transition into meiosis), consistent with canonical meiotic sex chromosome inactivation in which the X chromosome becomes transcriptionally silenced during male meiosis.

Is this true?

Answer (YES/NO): NO